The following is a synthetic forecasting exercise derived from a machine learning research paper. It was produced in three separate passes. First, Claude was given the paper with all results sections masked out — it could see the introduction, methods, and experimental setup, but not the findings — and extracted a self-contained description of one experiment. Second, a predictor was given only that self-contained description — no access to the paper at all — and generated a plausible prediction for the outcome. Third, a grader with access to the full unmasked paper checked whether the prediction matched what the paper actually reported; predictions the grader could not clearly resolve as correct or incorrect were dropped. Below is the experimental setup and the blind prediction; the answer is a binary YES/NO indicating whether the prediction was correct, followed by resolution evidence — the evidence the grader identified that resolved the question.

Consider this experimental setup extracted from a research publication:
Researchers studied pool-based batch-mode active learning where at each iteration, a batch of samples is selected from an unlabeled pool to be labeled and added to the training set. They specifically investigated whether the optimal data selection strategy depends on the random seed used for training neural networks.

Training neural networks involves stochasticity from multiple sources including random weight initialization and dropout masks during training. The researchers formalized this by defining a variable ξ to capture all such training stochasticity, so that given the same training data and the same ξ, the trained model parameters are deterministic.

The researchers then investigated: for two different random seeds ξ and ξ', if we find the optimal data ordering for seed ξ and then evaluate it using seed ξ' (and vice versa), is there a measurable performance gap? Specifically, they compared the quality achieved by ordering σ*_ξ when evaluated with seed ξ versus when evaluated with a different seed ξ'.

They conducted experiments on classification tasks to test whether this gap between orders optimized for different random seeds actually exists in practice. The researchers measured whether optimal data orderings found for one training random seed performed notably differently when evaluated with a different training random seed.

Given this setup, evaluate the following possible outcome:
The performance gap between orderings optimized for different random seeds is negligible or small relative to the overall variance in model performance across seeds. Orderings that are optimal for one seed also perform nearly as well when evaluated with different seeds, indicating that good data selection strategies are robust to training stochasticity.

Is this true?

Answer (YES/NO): NO